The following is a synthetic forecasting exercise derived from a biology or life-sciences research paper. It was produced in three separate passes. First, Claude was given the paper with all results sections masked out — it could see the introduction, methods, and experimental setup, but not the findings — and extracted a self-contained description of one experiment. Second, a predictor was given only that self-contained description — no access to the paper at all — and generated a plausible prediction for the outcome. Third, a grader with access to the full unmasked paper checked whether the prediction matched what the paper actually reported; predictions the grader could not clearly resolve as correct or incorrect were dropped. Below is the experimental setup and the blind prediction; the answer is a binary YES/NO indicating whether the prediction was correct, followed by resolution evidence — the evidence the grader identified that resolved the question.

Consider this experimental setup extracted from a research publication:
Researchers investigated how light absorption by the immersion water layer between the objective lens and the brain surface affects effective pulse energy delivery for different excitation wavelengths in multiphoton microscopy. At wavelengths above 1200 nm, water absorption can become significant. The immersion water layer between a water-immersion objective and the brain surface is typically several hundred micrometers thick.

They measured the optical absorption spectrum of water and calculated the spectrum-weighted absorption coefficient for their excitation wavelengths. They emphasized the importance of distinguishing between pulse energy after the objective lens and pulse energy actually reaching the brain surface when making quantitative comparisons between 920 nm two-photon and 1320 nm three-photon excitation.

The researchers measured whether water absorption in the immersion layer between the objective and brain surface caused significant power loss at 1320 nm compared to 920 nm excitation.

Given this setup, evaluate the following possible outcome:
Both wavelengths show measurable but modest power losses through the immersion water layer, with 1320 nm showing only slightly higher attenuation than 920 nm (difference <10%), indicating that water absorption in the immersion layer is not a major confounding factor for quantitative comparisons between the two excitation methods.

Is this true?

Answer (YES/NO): NO